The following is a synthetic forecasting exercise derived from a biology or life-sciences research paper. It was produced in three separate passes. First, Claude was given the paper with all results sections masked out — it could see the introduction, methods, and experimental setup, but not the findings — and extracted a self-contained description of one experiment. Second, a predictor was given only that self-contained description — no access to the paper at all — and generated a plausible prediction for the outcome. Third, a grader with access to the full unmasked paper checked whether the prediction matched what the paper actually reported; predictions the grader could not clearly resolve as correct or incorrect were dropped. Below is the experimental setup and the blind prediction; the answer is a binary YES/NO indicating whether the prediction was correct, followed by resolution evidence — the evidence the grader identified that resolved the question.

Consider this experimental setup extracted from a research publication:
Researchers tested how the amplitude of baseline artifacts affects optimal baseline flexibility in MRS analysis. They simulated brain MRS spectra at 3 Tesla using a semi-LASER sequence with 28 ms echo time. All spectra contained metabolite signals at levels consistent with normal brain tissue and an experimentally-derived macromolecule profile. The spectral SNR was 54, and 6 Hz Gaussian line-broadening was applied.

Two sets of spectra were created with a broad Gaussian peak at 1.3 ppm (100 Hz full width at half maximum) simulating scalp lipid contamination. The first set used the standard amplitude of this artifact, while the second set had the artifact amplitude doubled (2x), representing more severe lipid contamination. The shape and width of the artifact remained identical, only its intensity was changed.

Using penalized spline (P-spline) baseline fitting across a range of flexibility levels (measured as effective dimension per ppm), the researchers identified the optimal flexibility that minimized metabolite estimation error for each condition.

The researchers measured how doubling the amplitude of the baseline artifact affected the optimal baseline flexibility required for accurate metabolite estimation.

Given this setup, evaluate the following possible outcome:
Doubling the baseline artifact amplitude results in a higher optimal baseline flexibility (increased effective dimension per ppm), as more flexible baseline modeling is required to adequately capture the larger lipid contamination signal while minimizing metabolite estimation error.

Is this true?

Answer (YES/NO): YES